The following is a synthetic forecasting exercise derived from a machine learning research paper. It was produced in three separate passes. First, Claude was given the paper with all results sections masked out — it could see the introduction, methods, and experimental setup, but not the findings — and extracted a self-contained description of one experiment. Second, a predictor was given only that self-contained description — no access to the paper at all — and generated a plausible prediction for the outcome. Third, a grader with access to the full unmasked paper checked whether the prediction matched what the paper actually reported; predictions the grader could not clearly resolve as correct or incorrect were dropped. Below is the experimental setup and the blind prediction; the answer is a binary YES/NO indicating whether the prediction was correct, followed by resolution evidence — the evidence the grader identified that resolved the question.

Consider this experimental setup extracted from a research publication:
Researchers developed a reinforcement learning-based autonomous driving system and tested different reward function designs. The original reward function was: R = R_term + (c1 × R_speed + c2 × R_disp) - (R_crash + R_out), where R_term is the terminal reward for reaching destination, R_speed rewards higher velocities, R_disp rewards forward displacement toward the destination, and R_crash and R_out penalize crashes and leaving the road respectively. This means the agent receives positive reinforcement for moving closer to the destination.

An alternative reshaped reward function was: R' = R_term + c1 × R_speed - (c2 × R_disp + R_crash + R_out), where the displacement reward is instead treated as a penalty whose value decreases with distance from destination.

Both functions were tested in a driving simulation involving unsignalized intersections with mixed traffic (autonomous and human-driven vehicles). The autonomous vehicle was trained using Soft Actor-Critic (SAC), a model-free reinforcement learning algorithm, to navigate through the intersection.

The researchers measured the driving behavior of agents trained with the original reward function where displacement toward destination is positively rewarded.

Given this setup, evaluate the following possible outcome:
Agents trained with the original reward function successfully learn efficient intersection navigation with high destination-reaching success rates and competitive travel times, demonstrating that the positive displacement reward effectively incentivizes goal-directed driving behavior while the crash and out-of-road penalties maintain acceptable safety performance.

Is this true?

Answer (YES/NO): NO